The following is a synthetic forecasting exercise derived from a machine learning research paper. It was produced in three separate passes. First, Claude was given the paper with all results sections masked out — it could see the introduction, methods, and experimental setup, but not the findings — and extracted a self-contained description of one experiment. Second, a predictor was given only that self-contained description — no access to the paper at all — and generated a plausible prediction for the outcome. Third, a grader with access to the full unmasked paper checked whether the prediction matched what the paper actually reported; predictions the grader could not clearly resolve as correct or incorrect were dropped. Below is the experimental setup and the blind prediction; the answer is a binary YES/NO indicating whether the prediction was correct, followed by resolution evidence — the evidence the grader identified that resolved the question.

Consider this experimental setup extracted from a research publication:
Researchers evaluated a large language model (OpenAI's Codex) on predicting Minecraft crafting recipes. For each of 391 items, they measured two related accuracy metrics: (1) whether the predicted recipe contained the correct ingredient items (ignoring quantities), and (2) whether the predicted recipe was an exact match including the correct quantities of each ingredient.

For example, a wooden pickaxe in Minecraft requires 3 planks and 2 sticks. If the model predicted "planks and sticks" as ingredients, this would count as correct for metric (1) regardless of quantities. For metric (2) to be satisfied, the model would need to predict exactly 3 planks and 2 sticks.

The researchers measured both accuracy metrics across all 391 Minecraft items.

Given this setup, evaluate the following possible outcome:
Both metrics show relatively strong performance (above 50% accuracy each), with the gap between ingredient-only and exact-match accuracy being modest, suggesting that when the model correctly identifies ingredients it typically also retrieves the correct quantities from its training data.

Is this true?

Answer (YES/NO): YES